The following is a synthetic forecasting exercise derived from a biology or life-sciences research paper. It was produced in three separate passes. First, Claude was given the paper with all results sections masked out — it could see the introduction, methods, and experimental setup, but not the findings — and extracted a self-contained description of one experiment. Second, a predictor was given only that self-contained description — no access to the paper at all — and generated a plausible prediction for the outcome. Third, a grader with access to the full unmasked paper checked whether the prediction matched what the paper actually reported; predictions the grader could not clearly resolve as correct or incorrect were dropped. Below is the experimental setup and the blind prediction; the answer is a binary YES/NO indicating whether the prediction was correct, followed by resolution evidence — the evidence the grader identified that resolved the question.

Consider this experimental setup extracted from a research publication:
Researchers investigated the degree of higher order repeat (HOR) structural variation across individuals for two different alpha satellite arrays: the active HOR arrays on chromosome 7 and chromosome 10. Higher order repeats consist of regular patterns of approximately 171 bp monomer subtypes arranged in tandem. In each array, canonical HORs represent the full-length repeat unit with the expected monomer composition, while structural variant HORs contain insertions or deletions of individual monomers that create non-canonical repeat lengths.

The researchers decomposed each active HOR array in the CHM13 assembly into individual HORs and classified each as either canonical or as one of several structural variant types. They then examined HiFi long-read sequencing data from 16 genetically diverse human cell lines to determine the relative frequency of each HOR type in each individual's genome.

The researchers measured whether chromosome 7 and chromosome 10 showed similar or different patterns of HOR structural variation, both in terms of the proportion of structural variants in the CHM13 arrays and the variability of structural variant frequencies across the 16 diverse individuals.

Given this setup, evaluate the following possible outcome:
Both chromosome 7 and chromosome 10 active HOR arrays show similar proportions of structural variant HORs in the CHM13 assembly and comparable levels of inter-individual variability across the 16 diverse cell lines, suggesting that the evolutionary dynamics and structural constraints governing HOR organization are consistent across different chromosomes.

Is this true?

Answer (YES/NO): NO